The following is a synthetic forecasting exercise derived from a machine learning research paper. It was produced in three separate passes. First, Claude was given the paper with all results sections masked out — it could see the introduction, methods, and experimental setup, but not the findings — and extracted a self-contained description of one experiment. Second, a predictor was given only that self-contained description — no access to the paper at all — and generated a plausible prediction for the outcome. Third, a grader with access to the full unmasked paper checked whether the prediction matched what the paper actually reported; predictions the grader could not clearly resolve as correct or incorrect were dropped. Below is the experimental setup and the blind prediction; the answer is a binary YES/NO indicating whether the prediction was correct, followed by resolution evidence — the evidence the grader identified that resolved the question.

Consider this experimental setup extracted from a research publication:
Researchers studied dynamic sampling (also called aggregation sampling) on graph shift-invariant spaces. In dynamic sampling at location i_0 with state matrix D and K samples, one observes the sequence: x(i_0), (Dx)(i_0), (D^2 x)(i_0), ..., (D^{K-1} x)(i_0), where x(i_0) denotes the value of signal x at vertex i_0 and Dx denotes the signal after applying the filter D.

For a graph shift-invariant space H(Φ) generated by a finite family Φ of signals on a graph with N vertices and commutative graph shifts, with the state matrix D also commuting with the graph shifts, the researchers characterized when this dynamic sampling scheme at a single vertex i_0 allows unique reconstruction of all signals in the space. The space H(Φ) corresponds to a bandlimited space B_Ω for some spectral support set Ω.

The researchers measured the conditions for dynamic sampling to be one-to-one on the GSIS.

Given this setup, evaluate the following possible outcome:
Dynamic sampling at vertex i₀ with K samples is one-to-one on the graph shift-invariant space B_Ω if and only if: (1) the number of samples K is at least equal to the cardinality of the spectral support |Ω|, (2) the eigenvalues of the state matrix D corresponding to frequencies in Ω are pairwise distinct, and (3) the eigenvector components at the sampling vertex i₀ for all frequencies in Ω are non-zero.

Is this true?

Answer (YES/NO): YES